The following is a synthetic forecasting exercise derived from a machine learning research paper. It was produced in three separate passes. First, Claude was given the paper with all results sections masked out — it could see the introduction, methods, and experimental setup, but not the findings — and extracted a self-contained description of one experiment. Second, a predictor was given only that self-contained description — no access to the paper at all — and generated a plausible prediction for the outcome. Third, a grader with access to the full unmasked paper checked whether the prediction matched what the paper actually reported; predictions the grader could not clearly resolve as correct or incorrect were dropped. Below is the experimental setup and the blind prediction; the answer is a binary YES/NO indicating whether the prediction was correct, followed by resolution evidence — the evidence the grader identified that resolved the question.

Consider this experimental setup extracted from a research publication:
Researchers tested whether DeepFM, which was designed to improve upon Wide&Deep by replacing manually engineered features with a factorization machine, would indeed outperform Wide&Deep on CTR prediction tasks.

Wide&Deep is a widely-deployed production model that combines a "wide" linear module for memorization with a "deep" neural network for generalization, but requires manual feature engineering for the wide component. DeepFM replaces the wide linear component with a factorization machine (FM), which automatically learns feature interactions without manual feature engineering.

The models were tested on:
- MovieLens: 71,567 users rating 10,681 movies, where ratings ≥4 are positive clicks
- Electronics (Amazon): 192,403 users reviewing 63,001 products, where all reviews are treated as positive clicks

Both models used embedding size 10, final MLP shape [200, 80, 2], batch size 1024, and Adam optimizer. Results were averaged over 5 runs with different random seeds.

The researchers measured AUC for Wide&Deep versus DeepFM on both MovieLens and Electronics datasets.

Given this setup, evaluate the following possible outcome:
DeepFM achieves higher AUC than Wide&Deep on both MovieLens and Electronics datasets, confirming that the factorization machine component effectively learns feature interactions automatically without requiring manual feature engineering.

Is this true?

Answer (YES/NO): NO